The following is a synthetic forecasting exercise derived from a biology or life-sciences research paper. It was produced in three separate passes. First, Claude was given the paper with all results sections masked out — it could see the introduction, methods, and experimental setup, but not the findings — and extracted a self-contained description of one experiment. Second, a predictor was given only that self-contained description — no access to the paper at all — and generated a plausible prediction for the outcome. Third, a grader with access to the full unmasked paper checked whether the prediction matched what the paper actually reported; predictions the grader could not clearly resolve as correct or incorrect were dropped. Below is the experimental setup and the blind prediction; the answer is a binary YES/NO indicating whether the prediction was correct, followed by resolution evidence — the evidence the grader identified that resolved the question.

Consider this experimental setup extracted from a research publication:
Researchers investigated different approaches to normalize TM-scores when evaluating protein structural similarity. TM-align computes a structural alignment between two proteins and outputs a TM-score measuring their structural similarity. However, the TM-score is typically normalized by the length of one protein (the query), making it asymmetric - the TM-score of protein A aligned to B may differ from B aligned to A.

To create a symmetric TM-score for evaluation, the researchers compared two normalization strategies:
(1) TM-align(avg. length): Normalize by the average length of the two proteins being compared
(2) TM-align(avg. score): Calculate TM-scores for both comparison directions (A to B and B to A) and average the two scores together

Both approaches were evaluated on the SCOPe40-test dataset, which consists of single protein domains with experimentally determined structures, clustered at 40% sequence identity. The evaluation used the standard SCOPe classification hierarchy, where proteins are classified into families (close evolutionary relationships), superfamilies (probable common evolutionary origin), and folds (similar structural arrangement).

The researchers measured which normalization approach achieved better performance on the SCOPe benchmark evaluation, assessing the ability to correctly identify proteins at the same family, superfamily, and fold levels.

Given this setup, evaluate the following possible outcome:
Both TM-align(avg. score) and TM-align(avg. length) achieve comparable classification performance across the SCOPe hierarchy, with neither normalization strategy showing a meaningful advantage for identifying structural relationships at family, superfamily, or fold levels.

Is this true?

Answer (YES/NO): NO